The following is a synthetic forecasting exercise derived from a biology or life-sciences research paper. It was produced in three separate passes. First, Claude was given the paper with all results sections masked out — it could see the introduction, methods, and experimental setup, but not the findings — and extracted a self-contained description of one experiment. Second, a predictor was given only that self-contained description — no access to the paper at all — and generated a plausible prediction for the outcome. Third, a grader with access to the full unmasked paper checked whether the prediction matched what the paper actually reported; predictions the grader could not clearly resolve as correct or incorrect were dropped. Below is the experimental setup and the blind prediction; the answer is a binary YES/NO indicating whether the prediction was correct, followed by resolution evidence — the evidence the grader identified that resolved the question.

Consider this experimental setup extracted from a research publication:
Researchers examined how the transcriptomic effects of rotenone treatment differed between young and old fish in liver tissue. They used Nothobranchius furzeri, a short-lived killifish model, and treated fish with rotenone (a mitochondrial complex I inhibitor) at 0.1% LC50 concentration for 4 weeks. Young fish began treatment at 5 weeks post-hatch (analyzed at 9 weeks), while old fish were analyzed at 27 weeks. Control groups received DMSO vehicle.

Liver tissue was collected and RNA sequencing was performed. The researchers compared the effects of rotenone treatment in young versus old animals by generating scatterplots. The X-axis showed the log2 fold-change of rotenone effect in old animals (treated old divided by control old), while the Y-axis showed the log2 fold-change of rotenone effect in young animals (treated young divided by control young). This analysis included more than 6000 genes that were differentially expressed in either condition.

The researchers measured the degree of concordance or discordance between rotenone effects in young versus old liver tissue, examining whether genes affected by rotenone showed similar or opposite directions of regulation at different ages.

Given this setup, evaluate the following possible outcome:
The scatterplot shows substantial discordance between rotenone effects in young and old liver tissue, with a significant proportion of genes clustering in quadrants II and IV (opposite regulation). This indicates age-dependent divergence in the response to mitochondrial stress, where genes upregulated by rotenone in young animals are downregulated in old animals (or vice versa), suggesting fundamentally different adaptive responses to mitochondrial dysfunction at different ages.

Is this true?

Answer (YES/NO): YES